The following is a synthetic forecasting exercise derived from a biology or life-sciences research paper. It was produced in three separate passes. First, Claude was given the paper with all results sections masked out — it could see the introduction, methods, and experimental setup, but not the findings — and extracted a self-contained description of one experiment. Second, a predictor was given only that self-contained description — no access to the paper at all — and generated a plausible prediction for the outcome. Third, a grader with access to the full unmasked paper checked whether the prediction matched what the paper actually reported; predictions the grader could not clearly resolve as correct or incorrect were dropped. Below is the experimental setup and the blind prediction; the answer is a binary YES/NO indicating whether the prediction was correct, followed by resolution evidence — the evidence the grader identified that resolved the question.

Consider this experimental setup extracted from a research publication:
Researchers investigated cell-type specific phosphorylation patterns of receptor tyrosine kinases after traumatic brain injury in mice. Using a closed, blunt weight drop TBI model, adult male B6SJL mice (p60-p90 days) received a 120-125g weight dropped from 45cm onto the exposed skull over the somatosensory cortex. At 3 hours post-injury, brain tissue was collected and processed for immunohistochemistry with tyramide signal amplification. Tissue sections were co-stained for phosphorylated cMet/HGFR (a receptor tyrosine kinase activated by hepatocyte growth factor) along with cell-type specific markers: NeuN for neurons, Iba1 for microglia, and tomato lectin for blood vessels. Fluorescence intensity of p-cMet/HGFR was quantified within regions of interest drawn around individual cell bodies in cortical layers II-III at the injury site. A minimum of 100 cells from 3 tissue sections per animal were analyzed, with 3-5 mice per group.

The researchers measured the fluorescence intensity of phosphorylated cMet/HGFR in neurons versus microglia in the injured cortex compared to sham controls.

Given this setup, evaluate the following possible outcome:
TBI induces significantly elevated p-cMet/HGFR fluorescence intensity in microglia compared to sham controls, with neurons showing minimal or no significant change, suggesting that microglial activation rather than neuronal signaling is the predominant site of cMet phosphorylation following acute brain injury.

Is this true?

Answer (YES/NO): YES